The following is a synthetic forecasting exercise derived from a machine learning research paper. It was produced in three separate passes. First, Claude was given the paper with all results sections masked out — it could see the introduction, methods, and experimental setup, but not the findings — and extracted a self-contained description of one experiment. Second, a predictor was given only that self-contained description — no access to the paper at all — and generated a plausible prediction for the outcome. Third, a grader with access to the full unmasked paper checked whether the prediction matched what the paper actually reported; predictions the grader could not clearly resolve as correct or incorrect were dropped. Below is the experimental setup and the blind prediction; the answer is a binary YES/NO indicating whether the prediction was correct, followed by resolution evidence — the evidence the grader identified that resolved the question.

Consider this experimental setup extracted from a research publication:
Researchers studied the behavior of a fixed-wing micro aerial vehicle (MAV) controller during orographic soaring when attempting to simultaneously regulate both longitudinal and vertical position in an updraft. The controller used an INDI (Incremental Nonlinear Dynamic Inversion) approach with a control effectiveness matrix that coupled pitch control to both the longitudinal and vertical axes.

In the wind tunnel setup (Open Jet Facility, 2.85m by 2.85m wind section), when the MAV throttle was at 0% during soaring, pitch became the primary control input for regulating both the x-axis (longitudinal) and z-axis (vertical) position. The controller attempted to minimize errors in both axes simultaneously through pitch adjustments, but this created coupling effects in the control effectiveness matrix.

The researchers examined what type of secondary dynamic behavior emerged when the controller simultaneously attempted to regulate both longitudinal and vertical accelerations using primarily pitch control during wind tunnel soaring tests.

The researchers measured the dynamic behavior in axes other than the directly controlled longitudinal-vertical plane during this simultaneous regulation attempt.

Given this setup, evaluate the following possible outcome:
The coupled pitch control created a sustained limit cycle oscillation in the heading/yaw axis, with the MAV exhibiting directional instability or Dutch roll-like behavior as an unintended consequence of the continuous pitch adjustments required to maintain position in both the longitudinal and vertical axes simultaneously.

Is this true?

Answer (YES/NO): NO